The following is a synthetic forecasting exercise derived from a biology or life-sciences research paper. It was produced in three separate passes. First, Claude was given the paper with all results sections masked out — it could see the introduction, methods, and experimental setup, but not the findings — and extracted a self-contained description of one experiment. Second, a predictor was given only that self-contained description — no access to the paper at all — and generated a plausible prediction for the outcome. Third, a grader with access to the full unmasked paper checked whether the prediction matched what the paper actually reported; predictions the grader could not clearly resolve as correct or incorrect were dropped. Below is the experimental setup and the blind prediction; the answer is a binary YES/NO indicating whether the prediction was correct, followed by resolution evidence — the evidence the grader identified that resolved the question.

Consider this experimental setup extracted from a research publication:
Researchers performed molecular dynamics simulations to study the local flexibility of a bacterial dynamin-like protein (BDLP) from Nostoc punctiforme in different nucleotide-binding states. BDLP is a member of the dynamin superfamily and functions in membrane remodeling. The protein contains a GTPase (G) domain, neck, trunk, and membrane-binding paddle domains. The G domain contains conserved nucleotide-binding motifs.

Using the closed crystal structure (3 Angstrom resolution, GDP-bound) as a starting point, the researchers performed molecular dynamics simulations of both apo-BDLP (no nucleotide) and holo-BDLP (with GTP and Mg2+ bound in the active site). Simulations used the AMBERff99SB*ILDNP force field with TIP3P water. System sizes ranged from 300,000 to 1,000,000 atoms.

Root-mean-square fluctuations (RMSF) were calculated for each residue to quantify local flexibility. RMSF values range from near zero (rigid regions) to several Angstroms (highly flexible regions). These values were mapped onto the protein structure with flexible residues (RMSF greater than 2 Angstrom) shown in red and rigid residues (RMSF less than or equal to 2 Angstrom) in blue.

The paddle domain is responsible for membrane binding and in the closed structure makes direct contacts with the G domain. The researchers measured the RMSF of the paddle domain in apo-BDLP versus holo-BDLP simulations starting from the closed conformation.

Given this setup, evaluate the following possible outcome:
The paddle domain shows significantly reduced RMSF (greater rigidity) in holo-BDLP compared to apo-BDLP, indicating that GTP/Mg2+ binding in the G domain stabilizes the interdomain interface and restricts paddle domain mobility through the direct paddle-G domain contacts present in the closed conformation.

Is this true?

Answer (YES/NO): NO